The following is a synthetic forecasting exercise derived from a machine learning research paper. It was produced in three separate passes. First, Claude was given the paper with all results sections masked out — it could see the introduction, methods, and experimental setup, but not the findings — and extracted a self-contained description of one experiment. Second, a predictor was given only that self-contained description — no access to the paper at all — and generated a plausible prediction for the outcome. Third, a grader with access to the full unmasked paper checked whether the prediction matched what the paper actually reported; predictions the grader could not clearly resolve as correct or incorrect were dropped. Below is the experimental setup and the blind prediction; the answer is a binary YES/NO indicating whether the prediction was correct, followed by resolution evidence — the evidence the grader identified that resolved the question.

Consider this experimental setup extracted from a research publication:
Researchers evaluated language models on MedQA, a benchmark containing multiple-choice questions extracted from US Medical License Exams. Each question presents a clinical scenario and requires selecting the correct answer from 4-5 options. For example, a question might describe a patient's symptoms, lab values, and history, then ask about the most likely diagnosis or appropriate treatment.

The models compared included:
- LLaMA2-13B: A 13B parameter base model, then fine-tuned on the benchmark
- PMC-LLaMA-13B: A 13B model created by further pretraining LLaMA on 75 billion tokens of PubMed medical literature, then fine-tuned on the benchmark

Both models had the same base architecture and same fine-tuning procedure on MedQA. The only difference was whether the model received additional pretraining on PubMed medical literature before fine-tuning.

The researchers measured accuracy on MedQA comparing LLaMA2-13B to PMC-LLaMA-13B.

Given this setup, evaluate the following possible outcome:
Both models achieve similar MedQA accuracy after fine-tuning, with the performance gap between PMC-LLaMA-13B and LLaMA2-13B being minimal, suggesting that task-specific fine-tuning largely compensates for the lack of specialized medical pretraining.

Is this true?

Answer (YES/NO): NO